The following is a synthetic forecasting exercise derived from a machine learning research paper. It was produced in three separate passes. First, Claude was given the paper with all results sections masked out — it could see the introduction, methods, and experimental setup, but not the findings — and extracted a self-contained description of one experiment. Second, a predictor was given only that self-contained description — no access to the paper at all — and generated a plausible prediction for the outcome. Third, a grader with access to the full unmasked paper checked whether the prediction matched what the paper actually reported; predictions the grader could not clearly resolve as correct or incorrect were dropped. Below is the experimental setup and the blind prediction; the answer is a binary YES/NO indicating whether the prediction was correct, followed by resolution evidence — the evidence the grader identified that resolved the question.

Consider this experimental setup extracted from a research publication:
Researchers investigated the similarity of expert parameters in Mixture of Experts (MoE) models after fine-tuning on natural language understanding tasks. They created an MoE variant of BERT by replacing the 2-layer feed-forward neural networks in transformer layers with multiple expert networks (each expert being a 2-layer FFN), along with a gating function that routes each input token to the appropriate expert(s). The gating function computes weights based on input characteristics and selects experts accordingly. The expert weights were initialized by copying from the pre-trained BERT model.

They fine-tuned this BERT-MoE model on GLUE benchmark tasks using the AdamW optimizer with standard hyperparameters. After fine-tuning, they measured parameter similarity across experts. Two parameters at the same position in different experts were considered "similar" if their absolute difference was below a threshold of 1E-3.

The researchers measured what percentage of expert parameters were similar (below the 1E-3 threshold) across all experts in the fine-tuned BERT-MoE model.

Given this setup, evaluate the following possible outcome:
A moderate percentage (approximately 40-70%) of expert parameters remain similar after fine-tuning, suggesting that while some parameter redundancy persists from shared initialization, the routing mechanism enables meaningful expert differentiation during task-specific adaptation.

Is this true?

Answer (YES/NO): NO